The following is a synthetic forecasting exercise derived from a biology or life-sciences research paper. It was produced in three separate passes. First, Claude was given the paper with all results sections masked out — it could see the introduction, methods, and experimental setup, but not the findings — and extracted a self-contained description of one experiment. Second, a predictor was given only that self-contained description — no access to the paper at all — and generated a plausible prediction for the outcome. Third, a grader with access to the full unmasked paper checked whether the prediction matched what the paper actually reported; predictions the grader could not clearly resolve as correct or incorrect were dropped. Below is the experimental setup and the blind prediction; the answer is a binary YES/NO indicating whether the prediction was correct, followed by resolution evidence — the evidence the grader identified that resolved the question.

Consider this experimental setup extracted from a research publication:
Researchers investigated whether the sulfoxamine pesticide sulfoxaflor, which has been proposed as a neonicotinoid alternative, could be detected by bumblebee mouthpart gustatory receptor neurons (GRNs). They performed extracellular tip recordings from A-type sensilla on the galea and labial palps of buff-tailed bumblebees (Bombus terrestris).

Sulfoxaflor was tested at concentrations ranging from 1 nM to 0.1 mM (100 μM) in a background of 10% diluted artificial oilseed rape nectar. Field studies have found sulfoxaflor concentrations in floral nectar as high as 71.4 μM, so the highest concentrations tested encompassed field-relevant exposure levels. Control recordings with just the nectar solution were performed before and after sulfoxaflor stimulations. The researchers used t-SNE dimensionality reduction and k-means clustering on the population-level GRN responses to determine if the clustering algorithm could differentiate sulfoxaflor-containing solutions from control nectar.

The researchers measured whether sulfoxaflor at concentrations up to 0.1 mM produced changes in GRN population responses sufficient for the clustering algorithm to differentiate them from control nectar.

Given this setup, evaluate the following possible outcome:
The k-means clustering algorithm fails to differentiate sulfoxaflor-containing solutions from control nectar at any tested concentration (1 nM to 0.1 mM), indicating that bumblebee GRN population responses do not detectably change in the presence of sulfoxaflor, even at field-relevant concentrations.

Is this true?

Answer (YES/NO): YES